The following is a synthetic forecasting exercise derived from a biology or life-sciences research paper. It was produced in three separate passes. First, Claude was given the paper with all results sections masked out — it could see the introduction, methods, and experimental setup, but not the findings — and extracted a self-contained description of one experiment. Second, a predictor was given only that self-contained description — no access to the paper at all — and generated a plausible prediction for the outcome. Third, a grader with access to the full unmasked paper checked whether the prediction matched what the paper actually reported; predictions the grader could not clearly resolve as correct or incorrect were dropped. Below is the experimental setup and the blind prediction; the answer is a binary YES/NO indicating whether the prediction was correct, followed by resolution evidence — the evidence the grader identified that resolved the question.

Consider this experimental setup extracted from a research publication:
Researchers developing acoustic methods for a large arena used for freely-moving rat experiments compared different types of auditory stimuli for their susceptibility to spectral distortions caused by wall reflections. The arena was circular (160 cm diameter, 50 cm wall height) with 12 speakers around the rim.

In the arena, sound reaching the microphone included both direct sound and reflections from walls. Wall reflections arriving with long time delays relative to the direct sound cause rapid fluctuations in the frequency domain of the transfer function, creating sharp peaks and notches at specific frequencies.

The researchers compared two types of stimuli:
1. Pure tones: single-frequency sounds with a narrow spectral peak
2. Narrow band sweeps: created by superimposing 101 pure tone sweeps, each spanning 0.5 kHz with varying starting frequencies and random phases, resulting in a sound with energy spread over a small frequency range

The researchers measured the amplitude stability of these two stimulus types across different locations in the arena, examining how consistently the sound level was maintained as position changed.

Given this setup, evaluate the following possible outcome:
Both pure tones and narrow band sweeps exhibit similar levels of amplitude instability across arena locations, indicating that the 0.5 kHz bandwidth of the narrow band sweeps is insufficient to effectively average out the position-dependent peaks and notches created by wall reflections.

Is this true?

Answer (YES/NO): NO